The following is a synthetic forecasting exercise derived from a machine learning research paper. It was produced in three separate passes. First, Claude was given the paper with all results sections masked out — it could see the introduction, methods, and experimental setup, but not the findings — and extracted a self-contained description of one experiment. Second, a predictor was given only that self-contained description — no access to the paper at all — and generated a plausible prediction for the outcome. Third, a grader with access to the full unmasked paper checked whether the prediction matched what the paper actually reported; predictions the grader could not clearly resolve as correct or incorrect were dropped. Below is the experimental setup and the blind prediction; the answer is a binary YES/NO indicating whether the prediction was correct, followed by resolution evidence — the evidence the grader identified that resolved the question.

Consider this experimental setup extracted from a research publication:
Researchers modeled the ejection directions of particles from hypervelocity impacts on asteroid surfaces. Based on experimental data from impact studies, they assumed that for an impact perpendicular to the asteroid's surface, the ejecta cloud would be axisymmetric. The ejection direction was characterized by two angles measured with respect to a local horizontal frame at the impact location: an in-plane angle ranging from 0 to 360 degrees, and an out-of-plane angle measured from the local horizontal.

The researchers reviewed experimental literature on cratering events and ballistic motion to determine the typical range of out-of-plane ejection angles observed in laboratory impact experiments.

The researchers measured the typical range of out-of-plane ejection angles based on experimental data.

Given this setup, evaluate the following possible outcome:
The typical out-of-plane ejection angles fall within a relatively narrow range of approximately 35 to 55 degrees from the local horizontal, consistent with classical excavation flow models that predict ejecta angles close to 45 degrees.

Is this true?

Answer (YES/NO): NO